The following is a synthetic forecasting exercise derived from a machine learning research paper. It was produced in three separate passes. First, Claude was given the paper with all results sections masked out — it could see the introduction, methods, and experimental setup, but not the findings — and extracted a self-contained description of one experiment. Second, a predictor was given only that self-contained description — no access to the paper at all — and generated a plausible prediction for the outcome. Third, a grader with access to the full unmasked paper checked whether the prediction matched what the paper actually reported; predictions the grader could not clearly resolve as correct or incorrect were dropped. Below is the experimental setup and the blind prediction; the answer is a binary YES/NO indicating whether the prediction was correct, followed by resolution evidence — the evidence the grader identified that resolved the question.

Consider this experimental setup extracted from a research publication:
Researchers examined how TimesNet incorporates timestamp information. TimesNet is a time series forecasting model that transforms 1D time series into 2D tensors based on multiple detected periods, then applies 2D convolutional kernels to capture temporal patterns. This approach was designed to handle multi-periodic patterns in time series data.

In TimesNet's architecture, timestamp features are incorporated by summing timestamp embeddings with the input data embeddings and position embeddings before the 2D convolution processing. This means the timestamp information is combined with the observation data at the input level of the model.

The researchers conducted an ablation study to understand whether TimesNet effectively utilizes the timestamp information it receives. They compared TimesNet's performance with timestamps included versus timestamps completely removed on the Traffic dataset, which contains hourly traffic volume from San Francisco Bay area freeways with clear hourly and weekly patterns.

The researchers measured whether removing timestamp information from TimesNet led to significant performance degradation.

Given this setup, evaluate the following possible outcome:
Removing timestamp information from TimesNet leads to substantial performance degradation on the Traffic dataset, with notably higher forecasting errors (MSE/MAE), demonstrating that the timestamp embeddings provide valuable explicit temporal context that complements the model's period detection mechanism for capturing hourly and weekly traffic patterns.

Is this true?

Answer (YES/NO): NO